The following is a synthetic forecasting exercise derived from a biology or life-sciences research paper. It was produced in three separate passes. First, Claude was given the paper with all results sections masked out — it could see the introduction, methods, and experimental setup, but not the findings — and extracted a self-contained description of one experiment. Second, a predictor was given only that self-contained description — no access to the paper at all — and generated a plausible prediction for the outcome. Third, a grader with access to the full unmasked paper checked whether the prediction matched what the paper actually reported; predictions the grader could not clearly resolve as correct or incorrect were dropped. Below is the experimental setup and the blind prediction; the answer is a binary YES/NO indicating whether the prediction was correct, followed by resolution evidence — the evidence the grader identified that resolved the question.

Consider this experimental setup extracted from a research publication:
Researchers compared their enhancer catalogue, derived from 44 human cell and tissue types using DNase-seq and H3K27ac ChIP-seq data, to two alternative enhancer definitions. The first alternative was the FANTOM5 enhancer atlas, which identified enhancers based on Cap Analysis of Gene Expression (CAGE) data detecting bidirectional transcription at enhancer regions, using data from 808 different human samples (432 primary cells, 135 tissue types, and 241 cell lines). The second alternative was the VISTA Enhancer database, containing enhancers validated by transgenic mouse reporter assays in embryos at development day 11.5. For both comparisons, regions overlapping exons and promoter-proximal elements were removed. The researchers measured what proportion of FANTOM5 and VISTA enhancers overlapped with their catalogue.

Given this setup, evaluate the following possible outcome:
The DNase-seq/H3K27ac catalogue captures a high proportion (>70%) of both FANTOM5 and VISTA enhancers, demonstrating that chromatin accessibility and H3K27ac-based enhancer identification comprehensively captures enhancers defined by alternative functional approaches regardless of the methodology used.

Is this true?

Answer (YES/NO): NO